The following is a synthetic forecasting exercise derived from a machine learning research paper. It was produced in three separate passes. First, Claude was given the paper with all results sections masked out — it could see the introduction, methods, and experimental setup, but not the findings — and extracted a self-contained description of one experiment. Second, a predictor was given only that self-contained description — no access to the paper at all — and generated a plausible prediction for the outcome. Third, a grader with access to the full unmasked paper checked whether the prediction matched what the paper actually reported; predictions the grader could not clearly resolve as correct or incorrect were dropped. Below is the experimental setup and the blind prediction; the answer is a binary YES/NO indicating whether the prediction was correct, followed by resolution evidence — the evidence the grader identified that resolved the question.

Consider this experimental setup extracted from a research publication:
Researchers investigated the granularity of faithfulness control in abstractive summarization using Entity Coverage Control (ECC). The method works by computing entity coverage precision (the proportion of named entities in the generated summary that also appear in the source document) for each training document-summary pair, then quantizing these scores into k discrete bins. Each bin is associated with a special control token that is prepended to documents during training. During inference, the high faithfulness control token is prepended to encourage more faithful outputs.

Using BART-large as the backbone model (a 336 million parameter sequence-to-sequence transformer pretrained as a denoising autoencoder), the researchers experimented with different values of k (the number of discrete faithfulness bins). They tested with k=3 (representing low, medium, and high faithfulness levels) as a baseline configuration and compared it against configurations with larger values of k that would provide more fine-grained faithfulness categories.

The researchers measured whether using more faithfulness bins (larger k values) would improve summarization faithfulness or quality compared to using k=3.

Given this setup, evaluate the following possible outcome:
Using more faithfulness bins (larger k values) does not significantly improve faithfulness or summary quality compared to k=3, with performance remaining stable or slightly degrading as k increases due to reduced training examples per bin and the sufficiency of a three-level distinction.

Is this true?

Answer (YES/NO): YES